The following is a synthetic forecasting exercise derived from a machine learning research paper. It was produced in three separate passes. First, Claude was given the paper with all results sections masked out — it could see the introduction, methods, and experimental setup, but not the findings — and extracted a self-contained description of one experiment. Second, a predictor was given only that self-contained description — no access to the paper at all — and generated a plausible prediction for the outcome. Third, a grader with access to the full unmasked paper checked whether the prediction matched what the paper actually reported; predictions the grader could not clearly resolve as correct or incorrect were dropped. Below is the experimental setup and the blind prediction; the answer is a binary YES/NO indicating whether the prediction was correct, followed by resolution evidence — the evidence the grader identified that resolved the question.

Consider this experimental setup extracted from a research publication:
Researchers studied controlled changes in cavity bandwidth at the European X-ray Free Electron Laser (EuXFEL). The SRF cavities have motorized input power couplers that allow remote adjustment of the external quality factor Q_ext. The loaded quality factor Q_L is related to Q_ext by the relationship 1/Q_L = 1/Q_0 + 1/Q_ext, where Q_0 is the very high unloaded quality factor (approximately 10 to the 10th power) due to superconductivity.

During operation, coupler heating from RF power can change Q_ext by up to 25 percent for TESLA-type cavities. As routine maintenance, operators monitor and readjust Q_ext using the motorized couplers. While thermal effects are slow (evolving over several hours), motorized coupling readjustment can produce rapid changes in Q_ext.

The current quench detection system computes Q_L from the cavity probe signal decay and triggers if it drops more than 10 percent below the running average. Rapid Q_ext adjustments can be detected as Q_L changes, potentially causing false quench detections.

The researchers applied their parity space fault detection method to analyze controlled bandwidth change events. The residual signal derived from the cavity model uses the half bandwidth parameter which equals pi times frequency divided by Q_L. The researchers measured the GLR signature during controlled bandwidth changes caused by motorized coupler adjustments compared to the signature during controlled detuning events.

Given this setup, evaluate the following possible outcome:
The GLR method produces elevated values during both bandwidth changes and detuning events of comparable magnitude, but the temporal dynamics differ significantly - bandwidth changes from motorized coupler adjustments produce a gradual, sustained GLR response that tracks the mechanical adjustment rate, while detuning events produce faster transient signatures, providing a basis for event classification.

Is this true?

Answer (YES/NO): NO